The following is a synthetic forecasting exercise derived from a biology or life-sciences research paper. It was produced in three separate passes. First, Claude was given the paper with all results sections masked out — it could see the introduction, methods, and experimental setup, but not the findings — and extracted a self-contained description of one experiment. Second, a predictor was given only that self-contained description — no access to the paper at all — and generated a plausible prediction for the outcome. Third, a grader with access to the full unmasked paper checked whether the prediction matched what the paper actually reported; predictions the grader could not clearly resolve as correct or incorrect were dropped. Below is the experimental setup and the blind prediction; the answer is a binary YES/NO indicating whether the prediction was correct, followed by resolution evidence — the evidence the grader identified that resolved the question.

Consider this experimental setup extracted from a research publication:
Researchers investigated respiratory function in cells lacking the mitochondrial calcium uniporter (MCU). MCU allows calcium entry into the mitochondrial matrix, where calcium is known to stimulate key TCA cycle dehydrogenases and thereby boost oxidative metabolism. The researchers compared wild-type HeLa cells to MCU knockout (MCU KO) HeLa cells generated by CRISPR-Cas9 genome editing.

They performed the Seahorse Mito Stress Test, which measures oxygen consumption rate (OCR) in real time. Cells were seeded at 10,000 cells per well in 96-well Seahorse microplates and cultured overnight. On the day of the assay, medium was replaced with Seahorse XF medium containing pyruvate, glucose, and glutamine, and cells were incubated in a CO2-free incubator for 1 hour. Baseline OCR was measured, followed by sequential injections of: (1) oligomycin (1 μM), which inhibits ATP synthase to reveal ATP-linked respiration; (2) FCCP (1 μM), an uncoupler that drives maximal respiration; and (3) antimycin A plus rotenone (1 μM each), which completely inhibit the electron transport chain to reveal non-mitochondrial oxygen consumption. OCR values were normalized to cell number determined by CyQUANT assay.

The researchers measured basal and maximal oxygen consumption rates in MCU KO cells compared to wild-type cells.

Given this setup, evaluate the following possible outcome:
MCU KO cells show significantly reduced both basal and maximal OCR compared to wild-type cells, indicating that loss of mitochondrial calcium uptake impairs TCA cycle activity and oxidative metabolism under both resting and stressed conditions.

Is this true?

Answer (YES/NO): NO